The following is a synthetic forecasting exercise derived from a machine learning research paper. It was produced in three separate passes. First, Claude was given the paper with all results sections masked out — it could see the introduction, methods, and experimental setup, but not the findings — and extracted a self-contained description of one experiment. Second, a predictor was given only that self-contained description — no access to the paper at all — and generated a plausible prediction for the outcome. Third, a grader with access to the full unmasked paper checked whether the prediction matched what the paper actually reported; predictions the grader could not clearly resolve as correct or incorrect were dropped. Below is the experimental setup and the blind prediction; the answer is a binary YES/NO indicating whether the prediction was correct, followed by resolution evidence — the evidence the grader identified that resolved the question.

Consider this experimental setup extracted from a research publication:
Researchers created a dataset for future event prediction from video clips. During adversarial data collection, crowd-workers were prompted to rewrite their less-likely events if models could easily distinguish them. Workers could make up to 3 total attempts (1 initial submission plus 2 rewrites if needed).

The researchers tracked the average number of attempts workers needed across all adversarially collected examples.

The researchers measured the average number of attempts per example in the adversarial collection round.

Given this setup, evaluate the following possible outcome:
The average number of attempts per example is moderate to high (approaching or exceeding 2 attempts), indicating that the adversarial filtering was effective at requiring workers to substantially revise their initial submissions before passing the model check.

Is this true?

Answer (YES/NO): YES